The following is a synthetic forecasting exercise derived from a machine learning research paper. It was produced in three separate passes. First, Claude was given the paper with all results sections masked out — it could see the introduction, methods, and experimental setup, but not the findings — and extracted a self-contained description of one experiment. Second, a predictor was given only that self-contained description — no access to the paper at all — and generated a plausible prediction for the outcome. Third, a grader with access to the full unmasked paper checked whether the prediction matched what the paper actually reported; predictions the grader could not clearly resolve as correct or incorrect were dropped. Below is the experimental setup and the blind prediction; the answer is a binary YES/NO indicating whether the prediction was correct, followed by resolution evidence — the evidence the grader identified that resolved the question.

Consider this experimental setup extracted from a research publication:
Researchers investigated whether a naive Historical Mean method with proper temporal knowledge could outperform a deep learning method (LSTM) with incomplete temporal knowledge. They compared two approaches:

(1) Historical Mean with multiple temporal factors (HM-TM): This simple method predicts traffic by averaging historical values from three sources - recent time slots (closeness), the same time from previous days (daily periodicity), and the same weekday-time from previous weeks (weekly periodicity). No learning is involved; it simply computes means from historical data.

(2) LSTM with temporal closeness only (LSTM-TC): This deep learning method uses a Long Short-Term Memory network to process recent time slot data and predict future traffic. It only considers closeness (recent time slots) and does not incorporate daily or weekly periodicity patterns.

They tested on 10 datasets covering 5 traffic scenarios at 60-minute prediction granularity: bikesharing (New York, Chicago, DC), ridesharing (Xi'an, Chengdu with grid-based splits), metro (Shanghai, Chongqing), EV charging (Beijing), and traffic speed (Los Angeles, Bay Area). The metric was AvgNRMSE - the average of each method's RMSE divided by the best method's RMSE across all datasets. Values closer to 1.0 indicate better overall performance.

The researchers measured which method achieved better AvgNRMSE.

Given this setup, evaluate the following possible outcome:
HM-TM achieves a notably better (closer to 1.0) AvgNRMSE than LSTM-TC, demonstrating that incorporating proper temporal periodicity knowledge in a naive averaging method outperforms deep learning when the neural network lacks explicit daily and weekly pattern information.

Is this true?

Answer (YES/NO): YES